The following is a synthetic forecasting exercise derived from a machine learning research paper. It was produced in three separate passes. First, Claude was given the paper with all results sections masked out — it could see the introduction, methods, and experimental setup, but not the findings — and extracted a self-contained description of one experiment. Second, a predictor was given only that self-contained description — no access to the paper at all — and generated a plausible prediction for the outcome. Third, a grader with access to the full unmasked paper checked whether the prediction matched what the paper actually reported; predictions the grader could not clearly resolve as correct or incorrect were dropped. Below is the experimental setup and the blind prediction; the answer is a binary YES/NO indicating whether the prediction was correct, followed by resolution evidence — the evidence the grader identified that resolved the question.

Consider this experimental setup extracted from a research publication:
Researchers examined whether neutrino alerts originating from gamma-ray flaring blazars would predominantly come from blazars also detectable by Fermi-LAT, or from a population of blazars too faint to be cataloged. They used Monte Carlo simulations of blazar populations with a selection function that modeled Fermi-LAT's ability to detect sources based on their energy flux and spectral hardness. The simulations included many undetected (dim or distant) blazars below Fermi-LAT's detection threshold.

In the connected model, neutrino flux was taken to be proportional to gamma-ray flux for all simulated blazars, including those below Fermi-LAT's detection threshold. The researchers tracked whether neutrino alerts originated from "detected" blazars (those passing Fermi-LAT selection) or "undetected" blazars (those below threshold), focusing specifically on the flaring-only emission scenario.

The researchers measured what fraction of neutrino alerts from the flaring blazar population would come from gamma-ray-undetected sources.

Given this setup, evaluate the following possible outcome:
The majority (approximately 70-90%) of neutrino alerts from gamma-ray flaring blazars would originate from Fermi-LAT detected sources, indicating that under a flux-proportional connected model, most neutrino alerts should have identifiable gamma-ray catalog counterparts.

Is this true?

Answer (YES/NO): NO